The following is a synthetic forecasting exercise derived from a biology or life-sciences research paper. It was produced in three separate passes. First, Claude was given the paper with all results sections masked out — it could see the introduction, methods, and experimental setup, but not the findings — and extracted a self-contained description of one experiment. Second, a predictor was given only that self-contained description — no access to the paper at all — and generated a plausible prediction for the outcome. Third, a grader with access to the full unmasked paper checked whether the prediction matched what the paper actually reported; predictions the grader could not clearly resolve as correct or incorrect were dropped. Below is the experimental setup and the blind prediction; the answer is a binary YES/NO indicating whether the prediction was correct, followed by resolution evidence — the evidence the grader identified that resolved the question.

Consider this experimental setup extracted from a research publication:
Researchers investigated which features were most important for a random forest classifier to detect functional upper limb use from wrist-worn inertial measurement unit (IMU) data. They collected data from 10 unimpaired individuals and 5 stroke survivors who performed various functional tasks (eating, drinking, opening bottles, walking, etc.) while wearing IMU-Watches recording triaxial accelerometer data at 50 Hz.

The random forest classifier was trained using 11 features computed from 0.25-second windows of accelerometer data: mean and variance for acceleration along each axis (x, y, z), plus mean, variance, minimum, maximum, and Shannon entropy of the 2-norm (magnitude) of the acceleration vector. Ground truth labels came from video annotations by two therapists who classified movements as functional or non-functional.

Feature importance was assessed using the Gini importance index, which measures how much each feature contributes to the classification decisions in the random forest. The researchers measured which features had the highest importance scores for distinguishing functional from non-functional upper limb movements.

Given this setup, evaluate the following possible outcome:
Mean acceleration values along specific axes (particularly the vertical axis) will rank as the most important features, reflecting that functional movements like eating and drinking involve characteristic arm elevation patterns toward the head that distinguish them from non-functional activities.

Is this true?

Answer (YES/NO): YES